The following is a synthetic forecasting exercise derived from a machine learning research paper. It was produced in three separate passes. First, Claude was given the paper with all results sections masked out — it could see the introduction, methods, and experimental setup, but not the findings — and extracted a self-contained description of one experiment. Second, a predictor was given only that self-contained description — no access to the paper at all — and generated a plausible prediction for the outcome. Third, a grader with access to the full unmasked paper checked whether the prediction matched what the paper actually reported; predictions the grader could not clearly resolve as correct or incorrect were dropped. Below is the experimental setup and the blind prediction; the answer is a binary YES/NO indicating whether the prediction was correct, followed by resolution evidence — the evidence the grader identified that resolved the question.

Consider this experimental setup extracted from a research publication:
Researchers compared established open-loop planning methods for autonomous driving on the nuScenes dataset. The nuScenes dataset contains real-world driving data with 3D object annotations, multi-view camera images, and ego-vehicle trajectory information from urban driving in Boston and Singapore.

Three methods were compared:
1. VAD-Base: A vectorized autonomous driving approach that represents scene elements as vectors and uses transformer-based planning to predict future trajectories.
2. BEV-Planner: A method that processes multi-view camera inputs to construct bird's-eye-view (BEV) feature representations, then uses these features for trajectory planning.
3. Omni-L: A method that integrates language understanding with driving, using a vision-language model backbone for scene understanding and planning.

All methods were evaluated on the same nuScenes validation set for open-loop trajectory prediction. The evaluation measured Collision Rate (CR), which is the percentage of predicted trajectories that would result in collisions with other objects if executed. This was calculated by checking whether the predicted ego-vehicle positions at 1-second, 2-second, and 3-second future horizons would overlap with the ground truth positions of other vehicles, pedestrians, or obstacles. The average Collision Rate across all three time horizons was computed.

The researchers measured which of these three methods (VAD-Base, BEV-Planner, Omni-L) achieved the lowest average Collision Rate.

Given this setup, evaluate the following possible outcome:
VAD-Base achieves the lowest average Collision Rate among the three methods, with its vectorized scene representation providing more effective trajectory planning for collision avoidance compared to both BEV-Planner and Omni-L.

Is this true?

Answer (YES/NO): NO